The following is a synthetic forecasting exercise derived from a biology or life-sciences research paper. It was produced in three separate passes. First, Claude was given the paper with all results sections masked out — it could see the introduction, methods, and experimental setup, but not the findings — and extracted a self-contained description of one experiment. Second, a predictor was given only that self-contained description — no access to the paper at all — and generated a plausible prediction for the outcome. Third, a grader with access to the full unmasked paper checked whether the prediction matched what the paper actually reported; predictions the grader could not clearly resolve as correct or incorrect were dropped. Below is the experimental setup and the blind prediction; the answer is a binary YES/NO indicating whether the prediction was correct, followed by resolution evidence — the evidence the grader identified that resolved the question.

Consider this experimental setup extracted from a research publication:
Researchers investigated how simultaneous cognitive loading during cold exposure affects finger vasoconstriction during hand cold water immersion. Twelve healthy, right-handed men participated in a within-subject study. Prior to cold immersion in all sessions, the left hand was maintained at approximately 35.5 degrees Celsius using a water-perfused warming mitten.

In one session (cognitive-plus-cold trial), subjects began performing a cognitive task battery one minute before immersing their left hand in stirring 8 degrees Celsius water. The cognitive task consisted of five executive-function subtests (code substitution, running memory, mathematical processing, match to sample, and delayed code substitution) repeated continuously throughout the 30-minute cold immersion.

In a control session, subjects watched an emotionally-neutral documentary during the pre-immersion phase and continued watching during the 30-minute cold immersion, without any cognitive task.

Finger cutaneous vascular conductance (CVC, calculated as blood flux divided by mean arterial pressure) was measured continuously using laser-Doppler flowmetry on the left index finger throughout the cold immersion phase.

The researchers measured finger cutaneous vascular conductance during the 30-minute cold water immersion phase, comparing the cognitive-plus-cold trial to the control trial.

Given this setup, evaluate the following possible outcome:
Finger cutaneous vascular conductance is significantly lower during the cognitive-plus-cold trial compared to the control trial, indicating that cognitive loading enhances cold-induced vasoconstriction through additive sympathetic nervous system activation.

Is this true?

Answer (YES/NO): NO